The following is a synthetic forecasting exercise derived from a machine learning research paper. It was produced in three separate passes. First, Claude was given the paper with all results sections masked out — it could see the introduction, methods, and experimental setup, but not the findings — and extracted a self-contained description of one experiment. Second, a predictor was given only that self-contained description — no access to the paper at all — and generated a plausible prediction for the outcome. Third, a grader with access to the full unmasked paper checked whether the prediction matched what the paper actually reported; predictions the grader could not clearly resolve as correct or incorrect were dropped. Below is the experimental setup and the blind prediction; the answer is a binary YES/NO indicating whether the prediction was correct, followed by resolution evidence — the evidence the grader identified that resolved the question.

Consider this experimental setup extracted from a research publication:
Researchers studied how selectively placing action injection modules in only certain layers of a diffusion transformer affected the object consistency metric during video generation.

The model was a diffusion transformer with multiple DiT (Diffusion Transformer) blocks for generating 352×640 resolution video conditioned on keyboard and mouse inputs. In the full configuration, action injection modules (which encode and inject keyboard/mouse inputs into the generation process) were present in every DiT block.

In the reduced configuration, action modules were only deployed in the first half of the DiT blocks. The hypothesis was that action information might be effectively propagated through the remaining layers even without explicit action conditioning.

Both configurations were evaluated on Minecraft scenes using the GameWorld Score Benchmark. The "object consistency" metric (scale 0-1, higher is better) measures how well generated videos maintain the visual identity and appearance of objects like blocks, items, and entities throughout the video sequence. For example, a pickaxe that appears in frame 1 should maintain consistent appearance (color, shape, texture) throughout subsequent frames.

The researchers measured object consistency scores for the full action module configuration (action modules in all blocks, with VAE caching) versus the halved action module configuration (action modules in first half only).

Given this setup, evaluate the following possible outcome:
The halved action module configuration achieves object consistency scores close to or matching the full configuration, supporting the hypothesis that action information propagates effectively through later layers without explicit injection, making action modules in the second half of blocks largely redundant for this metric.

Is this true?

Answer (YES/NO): NO